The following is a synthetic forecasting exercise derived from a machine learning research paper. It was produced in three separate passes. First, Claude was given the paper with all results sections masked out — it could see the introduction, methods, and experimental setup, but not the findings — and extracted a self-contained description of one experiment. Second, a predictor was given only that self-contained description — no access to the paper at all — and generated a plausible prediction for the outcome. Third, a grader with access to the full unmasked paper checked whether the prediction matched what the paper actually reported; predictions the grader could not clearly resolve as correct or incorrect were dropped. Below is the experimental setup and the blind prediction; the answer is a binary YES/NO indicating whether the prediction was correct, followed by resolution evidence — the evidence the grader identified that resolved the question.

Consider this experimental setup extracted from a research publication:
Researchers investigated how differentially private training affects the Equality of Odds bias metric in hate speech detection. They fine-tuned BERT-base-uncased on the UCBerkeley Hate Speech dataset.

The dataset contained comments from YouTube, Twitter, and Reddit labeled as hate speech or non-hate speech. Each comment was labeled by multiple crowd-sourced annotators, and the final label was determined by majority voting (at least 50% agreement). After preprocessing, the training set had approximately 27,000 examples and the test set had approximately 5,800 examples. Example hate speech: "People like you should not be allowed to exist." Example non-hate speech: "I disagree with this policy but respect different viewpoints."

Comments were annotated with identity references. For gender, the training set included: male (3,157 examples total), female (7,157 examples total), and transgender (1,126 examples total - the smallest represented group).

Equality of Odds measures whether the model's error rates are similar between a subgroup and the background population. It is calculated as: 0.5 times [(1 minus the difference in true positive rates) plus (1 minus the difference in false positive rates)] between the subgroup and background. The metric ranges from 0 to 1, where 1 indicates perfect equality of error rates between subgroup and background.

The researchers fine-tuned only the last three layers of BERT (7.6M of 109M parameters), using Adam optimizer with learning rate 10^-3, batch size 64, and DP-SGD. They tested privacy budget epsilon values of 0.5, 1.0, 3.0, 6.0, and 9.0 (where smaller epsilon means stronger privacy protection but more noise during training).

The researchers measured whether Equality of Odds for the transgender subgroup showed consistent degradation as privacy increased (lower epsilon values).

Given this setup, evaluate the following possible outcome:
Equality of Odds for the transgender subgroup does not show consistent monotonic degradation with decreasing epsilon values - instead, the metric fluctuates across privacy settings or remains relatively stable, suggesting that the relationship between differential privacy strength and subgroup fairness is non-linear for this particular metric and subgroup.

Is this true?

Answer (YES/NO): NO